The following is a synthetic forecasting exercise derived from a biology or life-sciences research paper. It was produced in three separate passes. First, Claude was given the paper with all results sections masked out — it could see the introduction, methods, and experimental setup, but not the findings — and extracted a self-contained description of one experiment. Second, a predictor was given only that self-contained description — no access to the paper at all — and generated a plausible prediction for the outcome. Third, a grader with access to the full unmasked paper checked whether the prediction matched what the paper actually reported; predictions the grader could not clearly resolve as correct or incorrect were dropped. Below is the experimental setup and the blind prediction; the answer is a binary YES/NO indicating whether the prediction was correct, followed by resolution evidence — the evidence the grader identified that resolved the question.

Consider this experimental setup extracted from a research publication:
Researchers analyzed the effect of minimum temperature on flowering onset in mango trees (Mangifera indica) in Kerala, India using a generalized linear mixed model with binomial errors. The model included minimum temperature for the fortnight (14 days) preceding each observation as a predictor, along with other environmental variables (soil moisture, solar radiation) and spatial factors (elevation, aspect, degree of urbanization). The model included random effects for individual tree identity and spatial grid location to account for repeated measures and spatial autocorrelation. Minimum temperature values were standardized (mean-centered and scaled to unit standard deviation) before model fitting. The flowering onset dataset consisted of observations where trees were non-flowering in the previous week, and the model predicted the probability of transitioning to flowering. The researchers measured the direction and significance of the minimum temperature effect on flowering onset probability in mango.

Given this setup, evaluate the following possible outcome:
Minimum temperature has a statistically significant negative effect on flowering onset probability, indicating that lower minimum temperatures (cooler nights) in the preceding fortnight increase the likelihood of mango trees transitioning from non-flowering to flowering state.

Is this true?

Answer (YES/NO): YES